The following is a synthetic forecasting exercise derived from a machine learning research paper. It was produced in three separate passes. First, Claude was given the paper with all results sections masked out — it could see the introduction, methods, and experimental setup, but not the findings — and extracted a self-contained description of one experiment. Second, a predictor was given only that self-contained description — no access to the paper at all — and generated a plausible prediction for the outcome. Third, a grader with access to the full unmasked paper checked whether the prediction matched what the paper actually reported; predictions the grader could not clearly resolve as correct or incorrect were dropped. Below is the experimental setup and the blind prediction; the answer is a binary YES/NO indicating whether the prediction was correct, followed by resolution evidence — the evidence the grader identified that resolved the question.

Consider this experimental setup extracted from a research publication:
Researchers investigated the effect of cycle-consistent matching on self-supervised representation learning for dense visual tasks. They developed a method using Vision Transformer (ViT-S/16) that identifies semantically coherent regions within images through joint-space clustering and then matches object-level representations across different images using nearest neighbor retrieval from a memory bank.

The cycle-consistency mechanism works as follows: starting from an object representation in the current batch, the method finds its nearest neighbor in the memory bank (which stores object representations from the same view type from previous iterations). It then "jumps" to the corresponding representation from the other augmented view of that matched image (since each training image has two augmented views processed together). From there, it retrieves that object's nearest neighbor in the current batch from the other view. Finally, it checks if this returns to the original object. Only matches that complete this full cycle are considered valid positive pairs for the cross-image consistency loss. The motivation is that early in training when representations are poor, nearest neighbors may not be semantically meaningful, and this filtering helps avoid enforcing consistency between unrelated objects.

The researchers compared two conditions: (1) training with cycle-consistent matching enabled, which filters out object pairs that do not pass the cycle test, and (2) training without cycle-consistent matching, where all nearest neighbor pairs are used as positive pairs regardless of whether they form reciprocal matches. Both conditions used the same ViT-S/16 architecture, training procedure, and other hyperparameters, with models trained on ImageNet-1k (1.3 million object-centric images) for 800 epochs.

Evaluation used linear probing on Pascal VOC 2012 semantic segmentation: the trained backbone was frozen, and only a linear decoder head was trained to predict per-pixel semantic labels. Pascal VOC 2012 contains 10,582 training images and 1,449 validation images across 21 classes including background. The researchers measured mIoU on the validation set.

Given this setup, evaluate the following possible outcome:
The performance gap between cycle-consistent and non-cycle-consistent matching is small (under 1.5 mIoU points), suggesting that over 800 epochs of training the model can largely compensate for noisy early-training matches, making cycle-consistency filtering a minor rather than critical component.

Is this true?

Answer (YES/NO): NO